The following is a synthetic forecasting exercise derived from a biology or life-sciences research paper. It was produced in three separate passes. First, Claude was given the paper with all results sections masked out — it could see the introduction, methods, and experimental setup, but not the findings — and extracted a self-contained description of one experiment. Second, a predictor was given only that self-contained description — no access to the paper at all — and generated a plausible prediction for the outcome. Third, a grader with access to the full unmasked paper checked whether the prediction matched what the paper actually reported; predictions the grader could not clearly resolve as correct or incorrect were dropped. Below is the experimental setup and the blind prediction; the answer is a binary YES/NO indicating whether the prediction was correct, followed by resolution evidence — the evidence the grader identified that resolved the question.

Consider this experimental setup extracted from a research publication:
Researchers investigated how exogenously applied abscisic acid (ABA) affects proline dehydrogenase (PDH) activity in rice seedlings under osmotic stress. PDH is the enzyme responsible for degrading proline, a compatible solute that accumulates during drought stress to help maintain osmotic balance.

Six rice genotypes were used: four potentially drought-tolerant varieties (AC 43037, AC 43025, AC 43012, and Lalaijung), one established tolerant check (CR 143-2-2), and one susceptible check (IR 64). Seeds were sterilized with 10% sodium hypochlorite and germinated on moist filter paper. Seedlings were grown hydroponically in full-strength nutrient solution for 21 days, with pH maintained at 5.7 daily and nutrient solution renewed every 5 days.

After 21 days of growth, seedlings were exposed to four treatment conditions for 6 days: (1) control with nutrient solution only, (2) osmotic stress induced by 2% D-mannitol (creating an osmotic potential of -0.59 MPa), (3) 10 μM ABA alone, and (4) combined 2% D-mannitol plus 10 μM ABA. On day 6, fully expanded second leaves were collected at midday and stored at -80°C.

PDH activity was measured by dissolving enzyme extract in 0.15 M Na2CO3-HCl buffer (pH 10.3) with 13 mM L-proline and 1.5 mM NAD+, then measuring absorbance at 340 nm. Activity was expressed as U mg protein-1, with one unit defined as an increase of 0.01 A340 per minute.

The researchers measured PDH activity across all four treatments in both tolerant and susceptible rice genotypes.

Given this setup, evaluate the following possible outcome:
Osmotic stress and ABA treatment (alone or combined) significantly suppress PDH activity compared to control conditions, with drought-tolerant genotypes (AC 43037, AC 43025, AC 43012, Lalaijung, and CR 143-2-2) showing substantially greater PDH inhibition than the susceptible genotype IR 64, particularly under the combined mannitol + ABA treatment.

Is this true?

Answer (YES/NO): NO